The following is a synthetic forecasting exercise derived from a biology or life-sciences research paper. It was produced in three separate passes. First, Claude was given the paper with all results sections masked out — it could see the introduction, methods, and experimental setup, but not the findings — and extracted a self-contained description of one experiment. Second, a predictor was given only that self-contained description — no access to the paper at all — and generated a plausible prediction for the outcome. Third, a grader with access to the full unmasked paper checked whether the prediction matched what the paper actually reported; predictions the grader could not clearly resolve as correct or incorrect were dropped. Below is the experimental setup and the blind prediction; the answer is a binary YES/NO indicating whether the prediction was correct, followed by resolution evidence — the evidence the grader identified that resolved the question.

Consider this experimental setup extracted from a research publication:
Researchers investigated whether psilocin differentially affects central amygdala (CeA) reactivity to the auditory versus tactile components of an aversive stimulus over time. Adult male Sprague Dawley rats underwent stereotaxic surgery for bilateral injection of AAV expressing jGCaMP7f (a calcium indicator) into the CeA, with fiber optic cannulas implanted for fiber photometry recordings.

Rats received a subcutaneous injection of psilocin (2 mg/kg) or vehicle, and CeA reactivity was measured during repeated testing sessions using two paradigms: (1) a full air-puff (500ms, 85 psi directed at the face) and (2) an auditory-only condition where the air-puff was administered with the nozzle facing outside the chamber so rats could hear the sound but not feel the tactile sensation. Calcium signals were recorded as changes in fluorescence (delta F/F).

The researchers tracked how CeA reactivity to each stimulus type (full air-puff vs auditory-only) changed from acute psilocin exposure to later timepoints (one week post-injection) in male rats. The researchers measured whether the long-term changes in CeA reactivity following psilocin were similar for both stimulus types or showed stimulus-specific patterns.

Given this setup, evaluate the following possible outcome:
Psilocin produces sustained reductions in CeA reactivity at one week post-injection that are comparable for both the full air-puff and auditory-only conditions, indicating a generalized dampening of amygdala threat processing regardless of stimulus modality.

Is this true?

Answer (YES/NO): NO